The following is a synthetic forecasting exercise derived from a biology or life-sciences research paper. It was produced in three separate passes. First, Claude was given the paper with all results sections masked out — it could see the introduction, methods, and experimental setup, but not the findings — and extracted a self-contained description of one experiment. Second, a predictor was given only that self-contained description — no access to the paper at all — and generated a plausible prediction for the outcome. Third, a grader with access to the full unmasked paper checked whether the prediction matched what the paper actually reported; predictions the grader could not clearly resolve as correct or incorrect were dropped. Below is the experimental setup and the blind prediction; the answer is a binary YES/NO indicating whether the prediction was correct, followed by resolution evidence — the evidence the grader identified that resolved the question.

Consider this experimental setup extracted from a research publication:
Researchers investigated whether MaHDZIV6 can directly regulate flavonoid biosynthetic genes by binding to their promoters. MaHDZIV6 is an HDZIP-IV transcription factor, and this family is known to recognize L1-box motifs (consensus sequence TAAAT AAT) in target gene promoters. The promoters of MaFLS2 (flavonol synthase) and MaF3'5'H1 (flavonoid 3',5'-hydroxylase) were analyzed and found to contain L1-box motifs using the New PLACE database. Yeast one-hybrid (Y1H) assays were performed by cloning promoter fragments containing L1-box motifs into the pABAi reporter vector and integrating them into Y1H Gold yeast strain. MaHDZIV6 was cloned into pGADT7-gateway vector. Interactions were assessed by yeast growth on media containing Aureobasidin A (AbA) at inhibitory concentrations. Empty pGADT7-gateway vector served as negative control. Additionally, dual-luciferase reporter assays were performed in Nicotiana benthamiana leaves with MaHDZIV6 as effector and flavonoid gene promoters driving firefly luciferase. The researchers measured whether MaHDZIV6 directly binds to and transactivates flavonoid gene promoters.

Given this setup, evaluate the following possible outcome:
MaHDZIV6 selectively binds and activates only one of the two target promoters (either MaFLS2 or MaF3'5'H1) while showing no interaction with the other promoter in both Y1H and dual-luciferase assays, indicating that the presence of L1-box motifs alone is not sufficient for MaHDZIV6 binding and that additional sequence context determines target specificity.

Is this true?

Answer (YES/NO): NO